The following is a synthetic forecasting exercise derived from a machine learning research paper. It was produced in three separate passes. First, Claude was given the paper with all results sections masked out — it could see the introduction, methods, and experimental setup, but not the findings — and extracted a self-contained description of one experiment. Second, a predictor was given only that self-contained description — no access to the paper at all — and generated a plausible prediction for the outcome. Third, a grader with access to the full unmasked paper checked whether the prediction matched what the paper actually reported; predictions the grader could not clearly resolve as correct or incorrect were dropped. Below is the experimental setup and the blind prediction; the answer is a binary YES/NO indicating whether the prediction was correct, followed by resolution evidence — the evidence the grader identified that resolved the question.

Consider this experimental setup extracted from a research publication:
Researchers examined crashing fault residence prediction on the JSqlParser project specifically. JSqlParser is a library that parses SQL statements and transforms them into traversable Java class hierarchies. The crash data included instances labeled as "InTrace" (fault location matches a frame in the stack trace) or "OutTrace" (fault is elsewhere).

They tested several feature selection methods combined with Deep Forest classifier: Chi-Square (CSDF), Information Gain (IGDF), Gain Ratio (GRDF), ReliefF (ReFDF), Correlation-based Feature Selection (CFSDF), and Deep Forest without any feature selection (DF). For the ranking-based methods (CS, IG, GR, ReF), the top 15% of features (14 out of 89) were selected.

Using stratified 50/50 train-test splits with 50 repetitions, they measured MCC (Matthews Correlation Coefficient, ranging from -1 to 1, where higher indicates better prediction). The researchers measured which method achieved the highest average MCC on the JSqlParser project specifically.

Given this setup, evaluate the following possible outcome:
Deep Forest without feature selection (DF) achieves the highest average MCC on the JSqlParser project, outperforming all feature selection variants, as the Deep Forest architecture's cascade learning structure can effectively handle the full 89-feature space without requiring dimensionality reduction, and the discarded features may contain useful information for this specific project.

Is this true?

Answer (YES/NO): YES